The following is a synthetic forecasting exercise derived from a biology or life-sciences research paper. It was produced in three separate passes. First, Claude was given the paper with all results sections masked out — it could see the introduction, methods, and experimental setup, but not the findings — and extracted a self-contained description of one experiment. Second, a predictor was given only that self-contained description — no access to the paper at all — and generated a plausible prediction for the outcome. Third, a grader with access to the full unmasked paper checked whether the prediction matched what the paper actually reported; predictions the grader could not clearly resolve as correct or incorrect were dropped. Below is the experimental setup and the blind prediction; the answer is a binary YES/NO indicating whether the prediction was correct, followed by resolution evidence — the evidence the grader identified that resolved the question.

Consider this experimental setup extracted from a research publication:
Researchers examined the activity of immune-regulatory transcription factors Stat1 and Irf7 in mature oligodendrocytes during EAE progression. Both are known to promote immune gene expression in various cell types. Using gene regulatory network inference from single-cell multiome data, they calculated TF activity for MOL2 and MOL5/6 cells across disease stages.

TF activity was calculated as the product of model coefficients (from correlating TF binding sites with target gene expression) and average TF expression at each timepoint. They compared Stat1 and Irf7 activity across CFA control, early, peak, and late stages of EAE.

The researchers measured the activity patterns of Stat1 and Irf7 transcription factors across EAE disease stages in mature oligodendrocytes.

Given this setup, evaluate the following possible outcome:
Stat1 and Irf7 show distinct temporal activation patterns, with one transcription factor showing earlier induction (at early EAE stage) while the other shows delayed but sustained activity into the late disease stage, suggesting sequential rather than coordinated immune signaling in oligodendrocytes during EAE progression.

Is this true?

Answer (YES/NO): NO